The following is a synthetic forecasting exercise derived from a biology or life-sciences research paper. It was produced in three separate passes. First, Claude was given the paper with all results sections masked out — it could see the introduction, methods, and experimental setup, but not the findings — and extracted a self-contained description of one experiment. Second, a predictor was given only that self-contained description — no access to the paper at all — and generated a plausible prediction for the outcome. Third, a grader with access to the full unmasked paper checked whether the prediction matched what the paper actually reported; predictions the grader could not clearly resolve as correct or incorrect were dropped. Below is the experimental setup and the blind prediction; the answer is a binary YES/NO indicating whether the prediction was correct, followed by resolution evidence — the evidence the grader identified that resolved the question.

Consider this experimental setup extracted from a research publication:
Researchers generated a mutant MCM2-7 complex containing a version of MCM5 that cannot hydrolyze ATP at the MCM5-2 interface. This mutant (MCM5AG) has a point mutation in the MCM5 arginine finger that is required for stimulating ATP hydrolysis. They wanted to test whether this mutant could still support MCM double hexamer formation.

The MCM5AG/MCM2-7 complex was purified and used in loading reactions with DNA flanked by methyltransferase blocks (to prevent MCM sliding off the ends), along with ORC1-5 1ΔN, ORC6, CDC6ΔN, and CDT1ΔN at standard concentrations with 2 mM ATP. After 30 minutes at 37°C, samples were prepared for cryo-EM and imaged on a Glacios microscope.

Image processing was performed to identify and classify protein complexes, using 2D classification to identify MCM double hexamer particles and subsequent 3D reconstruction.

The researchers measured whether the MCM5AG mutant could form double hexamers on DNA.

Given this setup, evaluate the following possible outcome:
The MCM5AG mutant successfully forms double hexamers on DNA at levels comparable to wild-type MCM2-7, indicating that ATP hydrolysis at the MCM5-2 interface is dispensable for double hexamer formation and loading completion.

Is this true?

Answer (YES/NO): NO